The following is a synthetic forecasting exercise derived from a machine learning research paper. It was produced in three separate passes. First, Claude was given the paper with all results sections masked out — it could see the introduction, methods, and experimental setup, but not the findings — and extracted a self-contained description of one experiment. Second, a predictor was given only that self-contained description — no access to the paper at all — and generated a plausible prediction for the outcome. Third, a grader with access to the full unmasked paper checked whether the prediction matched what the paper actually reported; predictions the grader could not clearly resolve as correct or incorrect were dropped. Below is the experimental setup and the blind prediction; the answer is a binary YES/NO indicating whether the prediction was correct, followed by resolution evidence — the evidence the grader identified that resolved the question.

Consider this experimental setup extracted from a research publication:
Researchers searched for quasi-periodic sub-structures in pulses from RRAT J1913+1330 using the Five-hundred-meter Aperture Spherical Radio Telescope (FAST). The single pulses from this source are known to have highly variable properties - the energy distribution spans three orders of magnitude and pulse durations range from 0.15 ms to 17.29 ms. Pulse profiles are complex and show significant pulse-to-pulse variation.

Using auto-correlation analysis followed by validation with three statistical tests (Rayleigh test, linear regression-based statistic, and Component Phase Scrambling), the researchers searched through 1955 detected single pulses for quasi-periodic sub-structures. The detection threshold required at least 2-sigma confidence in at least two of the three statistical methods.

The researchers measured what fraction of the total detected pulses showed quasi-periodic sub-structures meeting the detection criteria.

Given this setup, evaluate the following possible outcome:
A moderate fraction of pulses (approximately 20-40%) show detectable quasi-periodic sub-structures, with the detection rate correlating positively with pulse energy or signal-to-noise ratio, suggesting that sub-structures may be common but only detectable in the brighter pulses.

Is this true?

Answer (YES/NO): NO